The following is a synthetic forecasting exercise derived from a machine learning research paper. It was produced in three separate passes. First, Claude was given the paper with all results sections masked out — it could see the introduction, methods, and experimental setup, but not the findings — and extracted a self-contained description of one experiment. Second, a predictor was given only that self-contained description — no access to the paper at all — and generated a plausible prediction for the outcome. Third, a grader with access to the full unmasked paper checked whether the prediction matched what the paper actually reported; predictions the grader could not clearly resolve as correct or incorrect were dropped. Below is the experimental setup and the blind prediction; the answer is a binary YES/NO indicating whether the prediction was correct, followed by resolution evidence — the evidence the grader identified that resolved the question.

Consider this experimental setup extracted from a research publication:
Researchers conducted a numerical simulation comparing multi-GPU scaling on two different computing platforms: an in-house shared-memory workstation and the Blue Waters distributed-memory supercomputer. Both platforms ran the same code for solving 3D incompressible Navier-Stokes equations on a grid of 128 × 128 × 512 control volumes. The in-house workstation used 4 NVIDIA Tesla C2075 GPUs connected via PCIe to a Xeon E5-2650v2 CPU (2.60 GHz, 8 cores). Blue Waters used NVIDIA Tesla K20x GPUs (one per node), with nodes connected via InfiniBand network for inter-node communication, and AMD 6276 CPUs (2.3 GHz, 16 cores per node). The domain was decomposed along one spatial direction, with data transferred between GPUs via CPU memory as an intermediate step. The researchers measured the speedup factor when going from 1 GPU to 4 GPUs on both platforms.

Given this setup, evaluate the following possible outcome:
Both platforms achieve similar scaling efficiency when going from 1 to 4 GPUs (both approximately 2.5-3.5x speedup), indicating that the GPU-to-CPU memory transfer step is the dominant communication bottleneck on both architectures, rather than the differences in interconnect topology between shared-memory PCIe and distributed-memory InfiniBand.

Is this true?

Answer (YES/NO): NO